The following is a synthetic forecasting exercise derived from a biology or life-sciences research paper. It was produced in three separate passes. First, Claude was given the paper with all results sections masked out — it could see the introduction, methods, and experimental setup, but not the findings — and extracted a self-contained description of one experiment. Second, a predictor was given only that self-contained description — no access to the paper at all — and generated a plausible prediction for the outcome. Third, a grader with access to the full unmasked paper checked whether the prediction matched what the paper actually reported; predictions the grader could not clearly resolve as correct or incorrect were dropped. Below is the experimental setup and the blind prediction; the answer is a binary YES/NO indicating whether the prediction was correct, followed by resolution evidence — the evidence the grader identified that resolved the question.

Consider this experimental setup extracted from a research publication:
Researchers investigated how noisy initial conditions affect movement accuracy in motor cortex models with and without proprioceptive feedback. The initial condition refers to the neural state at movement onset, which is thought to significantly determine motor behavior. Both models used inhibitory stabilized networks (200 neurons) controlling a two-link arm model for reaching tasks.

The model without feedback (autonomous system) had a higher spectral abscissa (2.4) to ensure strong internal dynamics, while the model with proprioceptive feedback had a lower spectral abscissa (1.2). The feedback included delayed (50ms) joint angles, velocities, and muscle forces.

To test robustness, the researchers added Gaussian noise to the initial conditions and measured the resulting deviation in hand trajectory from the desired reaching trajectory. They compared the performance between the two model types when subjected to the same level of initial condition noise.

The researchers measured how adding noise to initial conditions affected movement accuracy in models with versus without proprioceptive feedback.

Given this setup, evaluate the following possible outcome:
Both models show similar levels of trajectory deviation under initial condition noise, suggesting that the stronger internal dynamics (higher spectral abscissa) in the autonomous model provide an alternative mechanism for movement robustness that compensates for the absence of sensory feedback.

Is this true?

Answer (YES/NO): NO